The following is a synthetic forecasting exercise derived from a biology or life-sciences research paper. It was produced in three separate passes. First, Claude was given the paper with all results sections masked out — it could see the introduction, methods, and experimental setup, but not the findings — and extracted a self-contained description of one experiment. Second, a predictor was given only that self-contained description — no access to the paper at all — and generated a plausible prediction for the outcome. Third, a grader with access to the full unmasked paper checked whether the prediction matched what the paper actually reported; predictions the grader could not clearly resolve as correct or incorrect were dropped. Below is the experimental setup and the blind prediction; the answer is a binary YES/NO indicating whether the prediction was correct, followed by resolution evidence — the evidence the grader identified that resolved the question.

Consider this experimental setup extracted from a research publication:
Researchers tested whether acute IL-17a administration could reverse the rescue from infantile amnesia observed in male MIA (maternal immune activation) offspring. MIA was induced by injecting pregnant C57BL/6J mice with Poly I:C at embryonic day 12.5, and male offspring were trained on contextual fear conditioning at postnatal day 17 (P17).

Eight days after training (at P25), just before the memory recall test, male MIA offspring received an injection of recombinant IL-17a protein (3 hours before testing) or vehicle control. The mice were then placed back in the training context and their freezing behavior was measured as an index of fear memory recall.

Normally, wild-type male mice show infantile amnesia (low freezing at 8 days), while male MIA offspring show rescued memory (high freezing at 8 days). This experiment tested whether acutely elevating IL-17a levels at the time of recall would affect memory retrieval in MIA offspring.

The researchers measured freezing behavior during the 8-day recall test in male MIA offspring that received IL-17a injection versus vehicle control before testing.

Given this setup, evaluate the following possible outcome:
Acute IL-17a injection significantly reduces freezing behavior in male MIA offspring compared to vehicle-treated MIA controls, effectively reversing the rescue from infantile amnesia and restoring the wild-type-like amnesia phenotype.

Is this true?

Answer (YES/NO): NO